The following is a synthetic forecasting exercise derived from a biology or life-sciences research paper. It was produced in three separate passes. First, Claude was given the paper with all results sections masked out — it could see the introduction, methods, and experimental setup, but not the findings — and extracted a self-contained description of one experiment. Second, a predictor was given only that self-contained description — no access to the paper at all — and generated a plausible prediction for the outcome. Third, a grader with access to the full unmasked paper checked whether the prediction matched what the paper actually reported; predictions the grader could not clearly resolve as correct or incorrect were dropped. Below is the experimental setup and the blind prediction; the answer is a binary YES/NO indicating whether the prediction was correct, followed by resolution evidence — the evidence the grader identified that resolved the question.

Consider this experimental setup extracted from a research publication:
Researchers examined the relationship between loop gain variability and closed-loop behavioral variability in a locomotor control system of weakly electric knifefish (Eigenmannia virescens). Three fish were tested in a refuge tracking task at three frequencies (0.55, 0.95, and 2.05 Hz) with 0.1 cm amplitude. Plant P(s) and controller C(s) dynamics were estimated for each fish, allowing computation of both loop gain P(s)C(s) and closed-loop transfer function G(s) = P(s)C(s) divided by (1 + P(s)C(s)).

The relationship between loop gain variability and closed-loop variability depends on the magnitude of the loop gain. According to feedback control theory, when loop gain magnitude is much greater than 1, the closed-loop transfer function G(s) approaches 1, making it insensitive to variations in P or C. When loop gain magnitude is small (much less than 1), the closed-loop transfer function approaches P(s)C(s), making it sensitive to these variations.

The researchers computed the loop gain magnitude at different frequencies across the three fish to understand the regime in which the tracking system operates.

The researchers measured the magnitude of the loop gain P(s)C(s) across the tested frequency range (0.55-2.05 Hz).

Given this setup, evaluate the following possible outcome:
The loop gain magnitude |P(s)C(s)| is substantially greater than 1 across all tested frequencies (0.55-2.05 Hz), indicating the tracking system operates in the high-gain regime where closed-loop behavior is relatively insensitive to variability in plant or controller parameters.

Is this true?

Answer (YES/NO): NO